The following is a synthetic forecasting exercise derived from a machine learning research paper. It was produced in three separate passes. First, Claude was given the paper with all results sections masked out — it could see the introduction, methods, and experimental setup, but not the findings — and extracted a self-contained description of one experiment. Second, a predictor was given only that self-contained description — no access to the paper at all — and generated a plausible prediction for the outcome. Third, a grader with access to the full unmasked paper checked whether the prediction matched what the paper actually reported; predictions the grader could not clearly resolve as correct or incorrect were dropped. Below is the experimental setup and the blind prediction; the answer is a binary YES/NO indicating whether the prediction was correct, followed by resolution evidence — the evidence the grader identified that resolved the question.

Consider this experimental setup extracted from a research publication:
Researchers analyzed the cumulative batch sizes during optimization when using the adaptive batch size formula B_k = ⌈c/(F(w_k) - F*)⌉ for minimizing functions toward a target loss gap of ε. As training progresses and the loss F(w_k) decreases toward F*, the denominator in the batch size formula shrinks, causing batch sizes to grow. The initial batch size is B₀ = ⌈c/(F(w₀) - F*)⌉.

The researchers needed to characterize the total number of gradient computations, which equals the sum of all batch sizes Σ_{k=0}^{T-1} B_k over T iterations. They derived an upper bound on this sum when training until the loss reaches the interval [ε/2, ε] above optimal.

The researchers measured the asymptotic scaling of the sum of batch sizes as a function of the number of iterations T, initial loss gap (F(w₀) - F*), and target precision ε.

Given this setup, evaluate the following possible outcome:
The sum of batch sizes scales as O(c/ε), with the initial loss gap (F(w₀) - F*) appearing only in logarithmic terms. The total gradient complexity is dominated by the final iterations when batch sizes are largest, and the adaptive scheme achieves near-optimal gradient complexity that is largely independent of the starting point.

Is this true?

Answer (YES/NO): NO